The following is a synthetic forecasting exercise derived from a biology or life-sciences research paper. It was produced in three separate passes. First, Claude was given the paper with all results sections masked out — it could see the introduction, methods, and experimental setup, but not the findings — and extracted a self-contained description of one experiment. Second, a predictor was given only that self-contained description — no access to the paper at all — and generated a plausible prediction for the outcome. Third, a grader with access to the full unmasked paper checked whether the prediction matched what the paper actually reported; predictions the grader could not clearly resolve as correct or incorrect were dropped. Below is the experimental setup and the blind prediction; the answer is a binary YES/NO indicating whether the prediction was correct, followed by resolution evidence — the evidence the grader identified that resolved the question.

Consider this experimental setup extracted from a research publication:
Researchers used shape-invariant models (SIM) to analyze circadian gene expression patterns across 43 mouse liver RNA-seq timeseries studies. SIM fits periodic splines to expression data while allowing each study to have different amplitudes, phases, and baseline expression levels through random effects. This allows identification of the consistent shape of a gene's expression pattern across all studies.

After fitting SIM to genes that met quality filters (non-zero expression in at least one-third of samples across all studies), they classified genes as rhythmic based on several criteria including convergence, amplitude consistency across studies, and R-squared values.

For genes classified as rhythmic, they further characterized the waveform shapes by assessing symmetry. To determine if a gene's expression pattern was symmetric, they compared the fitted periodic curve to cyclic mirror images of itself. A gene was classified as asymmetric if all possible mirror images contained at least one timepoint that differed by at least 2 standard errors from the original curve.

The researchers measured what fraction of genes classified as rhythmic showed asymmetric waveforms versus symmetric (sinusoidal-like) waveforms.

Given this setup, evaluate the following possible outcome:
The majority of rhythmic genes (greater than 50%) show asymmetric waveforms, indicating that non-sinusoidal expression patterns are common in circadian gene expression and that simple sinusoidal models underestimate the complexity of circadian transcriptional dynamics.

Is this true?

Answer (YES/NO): NO